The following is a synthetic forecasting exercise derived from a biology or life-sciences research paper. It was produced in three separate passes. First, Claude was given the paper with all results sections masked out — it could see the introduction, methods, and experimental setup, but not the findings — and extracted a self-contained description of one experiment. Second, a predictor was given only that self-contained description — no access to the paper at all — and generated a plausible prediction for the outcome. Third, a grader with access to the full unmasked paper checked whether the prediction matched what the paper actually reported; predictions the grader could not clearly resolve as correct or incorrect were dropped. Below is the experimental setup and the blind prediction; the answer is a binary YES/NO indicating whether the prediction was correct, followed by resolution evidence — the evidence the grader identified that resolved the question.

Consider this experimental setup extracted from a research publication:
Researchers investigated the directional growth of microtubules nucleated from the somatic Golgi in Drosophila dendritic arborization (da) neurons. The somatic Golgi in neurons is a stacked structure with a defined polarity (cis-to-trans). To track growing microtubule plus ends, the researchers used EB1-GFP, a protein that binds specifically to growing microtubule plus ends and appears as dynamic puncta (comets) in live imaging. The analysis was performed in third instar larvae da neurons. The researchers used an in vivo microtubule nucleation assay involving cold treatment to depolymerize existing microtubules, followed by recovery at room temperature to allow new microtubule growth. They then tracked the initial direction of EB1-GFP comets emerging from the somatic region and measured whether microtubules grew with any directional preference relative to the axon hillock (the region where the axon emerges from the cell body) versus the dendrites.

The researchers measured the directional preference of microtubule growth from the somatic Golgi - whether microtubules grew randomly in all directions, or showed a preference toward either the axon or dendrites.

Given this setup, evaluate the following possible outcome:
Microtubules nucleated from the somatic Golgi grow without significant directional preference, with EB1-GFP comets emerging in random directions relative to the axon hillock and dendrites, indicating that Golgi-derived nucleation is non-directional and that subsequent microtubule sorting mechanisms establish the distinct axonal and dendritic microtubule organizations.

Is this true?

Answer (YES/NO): NO